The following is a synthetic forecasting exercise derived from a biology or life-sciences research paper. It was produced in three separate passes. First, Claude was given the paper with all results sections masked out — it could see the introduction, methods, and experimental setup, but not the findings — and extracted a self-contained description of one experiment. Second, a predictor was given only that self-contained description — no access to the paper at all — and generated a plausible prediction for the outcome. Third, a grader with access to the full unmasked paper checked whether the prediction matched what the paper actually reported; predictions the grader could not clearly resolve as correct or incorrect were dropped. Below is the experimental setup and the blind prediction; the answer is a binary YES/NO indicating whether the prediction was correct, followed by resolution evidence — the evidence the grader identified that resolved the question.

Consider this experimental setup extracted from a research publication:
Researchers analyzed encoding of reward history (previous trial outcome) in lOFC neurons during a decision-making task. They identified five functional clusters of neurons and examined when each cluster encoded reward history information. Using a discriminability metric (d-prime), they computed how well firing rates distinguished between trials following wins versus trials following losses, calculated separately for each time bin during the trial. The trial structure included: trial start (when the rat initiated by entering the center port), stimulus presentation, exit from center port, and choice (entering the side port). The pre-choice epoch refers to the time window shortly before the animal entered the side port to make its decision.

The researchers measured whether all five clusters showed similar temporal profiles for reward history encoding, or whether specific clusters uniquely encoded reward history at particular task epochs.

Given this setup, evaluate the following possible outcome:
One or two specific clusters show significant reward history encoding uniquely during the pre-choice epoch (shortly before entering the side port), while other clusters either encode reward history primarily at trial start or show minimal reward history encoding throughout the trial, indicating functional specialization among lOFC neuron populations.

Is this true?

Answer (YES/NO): YES